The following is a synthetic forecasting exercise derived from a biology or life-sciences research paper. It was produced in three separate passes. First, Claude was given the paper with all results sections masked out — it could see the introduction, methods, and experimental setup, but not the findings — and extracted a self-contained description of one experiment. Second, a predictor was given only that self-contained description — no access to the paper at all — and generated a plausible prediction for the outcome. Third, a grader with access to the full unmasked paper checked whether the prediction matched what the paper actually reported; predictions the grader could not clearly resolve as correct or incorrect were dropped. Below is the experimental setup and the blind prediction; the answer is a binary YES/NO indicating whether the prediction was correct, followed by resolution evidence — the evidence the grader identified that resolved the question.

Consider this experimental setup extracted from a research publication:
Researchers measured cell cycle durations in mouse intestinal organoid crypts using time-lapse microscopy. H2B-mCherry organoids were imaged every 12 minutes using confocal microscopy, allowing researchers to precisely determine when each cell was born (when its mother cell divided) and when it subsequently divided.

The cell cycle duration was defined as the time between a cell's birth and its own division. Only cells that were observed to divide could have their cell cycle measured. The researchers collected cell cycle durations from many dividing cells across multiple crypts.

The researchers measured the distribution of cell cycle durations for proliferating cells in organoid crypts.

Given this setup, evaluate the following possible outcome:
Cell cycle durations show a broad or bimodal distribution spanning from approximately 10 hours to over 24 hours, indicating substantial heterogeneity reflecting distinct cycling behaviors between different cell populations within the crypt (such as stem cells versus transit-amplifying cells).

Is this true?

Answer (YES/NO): NO